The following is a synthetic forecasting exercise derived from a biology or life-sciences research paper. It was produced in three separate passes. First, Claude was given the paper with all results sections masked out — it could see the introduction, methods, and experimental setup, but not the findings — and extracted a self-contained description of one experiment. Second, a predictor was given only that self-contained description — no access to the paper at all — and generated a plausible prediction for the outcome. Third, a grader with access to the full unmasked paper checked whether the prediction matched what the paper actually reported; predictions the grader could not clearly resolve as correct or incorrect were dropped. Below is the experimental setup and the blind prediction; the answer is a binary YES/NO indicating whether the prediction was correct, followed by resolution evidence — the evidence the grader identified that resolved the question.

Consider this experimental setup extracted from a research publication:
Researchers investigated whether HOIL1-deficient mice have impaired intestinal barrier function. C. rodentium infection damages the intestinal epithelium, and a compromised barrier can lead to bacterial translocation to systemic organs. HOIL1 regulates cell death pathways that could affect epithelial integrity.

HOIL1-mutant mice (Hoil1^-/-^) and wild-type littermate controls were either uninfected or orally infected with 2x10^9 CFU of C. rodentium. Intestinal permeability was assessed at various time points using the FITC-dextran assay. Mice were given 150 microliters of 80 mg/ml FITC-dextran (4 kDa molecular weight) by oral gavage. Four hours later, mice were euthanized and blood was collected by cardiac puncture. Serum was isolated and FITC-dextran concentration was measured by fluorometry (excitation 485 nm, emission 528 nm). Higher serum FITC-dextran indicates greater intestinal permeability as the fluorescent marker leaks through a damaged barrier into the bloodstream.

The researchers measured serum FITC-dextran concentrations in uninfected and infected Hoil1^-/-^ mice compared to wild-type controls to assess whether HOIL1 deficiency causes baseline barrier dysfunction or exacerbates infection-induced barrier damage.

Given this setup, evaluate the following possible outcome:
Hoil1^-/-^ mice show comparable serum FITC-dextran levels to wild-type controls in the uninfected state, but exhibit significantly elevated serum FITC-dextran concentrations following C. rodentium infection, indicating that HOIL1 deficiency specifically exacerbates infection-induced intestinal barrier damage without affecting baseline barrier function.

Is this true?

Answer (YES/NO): NO